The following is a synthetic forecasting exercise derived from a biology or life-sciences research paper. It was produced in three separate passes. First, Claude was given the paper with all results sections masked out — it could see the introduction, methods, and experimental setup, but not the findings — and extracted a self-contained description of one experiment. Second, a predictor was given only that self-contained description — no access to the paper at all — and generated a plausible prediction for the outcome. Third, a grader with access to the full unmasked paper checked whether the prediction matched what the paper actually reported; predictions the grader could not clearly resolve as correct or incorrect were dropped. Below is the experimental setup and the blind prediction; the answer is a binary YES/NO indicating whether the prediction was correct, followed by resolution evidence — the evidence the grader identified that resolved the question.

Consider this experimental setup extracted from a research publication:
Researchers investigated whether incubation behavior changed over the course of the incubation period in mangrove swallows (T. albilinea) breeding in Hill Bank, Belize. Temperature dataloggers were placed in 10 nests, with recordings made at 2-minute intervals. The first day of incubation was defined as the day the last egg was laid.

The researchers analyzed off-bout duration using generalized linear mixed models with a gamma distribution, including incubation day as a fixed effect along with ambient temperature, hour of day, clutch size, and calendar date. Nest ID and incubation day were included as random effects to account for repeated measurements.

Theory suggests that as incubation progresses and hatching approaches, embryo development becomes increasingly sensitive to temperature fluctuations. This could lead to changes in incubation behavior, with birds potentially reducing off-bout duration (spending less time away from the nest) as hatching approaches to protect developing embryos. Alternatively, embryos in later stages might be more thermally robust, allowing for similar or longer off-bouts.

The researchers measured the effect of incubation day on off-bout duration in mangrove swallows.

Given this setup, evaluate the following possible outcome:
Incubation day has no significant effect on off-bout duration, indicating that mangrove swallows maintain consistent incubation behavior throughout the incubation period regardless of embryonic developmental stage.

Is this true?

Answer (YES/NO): NO